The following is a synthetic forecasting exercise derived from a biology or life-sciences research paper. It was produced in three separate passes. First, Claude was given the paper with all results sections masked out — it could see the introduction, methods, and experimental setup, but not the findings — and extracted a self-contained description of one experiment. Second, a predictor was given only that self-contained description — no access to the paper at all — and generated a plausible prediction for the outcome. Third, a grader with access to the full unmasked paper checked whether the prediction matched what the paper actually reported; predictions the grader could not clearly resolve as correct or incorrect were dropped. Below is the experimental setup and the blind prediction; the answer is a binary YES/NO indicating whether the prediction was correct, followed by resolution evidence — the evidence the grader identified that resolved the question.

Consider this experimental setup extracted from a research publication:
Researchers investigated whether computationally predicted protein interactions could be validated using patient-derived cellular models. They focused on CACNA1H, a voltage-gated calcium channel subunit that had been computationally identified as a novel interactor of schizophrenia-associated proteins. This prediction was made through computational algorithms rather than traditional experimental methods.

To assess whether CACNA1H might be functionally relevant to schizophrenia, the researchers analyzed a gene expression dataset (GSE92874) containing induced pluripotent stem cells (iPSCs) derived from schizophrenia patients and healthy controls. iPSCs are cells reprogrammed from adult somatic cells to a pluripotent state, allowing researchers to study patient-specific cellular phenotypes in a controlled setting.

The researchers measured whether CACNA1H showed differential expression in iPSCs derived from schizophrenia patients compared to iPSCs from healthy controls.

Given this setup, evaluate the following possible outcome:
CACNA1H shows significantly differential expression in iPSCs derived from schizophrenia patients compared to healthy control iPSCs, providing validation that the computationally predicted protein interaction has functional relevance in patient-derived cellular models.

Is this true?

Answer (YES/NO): NO